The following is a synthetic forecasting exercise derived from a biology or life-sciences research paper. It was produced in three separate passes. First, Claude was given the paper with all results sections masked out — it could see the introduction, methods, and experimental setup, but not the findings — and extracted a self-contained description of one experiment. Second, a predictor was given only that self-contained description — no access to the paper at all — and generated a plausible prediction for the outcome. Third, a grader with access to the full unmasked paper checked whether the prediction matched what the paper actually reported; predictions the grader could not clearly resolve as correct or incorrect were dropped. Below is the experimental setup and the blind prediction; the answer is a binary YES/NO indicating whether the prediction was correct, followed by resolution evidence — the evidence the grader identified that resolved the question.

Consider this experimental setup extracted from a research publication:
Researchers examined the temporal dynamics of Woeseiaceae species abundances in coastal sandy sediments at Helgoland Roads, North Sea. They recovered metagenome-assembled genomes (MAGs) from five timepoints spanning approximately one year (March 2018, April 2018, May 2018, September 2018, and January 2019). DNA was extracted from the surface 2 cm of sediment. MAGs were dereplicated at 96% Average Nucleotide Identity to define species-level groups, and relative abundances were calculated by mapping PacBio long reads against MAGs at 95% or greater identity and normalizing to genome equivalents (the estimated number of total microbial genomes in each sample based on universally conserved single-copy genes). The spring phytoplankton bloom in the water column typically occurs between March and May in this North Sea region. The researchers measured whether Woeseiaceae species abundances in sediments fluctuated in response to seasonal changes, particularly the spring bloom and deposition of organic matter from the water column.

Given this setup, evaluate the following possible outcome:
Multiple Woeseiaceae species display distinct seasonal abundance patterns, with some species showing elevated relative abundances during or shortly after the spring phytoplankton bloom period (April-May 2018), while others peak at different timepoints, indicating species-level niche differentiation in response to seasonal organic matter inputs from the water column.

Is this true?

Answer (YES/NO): NO